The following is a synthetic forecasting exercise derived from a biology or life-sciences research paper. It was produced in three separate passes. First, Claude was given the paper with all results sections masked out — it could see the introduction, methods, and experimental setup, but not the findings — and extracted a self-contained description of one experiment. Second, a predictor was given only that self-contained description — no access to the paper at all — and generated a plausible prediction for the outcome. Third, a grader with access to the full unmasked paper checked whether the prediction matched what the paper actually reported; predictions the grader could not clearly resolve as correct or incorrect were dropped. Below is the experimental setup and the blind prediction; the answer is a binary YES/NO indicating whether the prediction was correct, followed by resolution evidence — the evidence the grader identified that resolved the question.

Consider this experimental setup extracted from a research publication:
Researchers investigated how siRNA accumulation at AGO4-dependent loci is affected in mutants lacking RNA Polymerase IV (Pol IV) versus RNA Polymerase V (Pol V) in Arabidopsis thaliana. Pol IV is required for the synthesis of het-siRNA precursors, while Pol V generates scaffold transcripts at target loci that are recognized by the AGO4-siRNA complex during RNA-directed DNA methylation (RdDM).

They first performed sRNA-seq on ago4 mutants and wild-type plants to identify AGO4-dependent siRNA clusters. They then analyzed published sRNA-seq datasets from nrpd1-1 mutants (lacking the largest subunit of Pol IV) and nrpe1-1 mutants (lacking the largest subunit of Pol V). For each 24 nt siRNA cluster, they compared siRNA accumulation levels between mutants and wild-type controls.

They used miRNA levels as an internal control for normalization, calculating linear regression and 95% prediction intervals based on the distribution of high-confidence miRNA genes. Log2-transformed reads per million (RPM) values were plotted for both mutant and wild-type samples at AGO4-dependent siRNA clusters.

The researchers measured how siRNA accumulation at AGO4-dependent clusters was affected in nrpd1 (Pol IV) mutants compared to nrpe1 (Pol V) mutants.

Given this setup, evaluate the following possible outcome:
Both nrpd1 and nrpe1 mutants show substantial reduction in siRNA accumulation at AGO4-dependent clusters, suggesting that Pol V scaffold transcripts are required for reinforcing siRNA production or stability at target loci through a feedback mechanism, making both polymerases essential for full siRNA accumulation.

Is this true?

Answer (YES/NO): YES